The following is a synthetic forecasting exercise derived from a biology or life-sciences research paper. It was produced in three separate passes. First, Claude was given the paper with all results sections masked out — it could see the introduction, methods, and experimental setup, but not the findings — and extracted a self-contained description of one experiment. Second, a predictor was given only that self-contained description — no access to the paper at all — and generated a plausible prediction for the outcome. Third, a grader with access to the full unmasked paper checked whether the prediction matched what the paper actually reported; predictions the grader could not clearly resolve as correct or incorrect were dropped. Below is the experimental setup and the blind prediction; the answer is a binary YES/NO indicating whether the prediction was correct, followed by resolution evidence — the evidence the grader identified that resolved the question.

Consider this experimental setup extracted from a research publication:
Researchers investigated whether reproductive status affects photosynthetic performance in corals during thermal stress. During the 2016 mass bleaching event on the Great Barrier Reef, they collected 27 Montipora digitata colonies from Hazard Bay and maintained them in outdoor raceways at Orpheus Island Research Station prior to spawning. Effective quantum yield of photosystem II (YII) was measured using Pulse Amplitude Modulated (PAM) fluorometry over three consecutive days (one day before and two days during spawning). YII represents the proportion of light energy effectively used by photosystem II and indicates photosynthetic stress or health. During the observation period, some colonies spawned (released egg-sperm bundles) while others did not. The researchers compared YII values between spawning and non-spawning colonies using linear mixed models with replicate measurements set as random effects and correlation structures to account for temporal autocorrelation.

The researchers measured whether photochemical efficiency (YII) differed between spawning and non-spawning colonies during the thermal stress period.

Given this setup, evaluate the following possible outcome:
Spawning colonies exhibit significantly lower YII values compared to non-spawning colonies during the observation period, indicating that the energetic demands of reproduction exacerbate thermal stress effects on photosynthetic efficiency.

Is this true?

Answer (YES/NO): YES